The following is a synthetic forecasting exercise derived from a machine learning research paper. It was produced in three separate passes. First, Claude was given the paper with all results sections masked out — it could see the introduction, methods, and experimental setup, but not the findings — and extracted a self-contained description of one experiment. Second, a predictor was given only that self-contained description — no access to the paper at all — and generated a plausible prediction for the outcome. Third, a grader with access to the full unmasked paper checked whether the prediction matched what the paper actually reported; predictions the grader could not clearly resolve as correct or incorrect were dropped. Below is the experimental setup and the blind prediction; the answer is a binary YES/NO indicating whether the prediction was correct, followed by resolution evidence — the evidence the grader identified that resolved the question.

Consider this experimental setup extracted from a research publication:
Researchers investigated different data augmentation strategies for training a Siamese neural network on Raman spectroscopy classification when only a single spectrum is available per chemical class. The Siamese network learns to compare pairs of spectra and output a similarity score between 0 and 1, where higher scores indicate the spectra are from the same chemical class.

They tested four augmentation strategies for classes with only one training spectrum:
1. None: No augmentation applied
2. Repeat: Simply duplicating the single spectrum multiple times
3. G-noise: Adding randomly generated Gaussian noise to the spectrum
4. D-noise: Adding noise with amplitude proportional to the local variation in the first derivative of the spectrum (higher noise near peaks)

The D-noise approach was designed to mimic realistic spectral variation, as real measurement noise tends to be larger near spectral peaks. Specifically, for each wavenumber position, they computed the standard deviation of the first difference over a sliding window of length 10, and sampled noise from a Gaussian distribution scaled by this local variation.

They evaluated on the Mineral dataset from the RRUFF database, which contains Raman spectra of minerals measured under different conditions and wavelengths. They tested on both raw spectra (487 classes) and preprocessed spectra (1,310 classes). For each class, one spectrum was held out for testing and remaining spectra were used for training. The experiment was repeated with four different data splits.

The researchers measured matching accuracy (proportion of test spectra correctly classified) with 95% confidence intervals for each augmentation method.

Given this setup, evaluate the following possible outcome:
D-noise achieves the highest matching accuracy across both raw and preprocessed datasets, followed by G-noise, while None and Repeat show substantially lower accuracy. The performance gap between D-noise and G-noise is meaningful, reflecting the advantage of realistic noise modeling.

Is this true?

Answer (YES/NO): NO